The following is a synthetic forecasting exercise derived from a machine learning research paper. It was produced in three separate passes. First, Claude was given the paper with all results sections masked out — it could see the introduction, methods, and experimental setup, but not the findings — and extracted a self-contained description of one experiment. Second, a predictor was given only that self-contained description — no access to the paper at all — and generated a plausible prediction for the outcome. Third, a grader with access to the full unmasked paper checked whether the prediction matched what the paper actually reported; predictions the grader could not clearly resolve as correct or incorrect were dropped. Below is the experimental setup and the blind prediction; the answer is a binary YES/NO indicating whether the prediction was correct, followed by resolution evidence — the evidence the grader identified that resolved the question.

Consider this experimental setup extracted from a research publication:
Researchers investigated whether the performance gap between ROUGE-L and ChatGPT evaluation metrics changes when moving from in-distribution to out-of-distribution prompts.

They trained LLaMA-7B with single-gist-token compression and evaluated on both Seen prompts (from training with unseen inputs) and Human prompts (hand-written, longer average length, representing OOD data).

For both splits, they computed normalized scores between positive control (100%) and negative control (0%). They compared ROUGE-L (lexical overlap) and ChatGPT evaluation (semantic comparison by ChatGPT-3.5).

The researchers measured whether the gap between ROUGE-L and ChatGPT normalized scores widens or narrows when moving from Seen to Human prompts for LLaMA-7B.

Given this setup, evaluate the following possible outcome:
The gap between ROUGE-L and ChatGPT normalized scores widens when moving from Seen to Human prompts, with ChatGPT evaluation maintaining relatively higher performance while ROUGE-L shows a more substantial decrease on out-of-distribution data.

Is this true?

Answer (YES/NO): YES